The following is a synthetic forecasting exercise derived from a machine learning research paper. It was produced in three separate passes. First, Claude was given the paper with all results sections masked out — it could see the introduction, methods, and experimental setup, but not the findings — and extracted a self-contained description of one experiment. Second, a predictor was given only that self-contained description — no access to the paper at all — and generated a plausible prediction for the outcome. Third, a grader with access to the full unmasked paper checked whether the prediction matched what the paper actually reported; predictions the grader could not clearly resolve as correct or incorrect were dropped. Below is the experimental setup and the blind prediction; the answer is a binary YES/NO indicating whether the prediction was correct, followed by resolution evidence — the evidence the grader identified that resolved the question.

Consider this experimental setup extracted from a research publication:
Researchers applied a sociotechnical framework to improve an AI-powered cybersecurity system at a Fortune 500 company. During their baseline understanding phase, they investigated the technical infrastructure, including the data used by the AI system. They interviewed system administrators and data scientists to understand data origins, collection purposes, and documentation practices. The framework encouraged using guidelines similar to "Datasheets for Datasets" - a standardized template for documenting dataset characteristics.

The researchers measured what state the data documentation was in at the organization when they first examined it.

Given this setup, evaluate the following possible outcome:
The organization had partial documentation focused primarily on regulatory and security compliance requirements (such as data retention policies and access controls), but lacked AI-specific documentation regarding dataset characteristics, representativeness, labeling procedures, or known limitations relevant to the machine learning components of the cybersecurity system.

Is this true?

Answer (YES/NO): NO